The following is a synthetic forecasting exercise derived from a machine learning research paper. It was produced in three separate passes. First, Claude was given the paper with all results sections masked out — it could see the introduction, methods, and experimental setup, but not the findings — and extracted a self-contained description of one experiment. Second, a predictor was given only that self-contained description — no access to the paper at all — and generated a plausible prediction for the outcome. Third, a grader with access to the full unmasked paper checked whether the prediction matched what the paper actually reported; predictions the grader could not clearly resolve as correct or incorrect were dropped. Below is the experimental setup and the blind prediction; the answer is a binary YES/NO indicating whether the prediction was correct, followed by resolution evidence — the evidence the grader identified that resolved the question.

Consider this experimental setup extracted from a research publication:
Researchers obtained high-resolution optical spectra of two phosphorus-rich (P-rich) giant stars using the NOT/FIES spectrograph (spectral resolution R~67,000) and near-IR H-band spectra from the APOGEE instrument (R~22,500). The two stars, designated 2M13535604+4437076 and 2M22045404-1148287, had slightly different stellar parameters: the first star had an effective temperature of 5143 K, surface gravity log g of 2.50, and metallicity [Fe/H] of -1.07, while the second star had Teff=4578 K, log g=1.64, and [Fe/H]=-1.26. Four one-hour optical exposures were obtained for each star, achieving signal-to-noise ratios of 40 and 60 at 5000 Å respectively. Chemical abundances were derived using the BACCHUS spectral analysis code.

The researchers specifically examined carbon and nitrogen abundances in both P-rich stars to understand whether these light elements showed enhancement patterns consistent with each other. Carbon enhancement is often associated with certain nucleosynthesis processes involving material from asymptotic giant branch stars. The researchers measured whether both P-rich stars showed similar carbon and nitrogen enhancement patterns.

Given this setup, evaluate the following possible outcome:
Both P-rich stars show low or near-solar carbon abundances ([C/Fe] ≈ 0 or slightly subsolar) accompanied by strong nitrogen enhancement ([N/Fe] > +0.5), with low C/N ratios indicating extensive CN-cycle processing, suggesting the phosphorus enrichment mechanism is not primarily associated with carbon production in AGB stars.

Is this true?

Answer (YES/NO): NO